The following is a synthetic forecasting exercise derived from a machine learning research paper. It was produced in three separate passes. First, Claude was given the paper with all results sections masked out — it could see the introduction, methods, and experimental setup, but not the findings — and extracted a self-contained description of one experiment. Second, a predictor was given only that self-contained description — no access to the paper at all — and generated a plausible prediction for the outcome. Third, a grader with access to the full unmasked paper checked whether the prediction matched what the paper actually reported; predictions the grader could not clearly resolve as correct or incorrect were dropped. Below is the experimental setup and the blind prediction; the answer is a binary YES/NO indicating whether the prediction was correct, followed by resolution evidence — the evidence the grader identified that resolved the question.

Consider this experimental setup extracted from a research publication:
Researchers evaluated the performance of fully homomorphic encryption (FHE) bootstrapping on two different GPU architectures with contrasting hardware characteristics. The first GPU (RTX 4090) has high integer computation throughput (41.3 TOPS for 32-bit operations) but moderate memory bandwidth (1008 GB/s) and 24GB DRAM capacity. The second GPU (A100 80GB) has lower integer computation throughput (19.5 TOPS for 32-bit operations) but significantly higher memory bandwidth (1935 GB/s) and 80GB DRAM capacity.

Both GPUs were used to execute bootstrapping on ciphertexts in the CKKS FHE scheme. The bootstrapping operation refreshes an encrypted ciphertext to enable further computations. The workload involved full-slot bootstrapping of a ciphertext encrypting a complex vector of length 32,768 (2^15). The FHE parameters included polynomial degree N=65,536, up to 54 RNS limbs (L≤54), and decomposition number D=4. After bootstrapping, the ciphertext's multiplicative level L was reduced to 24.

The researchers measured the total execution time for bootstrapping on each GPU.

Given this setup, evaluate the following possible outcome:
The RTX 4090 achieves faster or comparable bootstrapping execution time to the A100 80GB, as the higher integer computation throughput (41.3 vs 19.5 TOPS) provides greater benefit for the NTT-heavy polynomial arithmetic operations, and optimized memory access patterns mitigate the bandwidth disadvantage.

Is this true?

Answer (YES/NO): NO